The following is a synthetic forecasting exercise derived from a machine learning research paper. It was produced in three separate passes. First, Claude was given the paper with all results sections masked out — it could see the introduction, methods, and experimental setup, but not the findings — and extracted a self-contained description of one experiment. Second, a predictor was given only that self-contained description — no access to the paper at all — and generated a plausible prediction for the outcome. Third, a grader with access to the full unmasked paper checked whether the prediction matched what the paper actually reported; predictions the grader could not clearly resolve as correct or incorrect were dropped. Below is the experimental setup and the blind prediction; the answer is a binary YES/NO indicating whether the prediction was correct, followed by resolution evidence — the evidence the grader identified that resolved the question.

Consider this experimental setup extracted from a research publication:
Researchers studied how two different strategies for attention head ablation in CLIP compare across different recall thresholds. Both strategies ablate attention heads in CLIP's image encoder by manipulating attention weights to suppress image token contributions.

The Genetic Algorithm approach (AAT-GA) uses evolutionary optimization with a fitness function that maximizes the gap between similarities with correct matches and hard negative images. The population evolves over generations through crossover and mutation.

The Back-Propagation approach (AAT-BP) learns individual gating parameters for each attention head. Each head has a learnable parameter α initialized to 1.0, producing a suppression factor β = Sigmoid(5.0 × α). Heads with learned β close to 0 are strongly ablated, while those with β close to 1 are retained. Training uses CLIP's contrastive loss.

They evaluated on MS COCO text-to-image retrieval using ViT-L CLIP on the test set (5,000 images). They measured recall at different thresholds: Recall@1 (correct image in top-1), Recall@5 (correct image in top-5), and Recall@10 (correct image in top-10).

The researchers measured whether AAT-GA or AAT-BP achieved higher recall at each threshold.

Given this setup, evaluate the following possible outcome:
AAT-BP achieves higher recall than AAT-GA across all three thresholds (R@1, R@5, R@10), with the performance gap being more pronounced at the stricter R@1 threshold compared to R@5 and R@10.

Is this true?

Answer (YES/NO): NO